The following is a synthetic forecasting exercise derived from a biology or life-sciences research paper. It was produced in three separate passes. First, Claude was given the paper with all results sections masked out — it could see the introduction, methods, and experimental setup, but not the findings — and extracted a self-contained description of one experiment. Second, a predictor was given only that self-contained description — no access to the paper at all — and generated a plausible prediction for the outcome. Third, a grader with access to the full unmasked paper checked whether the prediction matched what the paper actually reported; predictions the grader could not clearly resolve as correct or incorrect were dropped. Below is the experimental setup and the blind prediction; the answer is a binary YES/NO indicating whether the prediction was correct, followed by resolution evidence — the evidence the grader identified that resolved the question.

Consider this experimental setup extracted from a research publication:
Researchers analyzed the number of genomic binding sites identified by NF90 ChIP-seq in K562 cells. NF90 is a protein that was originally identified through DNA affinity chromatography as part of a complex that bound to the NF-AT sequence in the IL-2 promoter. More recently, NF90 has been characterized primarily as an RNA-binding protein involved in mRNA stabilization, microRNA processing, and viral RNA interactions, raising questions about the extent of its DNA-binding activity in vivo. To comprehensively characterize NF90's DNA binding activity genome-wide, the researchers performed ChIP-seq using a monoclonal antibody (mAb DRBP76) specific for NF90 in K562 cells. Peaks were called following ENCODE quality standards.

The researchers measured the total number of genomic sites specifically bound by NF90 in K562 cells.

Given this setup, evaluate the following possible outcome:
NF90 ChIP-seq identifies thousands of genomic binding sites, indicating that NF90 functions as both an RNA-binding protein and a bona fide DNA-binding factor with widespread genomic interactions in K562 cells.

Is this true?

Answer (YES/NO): YES